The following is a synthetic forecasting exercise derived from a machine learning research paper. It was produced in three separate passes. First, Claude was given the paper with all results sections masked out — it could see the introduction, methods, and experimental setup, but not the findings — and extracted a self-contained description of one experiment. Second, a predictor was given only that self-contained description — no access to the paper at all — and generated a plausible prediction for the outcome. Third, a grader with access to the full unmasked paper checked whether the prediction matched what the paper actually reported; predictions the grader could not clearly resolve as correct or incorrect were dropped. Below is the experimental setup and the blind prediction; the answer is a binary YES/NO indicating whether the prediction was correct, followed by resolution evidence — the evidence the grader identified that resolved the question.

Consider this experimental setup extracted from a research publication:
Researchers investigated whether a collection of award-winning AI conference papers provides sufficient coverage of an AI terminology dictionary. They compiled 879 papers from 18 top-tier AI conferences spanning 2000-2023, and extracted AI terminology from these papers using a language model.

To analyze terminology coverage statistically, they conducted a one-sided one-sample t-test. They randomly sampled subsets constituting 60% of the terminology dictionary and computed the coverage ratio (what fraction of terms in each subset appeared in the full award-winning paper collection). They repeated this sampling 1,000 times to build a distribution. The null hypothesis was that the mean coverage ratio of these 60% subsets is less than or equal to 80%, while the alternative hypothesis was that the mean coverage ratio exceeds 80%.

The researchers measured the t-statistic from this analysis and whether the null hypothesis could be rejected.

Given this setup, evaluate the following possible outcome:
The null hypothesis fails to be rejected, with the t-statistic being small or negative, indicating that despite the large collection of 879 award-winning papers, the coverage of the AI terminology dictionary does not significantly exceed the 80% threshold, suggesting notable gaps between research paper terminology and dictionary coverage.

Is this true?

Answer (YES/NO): NO